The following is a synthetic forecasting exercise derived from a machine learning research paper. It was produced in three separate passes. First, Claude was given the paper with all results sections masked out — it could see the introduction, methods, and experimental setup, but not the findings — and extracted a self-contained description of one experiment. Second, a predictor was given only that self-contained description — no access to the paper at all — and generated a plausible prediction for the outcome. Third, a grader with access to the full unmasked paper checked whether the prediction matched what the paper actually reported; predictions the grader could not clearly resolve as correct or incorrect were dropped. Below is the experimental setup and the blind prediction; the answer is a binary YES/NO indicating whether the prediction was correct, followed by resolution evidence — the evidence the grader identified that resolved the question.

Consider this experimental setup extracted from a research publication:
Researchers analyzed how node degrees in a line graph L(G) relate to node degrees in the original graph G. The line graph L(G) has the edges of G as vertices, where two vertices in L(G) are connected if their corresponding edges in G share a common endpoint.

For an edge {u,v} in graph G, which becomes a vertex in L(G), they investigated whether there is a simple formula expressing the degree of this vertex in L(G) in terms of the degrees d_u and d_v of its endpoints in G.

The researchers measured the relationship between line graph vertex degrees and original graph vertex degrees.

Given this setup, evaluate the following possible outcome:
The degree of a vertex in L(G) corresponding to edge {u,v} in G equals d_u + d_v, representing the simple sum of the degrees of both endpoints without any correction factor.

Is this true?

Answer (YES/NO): NO